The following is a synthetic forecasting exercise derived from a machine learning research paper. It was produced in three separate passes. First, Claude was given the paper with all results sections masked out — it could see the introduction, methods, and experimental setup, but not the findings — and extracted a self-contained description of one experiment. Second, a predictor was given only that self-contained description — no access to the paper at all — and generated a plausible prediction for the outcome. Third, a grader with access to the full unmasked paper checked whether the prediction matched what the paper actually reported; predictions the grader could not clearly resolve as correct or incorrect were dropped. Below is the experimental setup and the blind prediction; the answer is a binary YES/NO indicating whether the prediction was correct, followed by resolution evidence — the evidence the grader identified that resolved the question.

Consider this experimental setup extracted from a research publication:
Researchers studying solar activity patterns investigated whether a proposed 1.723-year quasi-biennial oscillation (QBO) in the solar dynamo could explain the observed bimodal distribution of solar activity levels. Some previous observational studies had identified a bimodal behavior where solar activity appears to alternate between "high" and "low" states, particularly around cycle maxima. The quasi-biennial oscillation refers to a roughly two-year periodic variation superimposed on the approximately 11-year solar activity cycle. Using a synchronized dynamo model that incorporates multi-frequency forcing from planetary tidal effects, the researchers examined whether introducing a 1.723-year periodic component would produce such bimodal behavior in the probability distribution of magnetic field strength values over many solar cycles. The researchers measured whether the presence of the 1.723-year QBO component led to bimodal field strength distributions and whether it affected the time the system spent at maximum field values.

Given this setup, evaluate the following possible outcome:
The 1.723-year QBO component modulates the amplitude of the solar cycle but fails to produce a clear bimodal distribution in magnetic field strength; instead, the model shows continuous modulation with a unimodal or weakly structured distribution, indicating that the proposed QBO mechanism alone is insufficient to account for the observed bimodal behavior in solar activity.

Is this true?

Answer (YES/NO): NO